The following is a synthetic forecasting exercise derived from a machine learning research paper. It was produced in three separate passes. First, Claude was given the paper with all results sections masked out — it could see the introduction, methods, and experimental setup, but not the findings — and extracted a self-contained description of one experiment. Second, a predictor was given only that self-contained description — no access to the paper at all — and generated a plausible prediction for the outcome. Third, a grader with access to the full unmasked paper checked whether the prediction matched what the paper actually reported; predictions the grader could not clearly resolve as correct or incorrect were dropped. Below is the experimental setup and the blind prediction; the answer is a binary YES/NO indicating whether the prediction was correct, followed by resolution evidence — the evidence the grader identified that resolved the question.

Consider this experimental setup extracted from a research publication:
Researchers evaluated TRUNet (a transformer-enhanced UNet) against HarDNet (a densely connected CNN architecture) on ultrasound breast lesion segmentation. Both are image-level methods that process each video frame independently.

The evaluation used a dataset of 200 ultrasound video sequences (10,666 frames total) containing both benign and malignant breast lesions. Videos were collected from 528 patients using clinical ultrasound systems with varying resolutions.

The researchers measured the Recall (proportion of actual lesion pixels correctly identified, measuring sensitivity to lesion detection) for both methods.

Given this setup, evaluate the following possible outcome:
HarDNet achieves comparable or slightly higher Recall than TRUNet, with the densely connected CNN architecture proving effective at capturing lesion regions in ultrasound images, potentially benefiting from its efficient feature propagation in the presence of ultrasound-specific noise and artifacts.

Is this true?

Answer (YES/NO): NO